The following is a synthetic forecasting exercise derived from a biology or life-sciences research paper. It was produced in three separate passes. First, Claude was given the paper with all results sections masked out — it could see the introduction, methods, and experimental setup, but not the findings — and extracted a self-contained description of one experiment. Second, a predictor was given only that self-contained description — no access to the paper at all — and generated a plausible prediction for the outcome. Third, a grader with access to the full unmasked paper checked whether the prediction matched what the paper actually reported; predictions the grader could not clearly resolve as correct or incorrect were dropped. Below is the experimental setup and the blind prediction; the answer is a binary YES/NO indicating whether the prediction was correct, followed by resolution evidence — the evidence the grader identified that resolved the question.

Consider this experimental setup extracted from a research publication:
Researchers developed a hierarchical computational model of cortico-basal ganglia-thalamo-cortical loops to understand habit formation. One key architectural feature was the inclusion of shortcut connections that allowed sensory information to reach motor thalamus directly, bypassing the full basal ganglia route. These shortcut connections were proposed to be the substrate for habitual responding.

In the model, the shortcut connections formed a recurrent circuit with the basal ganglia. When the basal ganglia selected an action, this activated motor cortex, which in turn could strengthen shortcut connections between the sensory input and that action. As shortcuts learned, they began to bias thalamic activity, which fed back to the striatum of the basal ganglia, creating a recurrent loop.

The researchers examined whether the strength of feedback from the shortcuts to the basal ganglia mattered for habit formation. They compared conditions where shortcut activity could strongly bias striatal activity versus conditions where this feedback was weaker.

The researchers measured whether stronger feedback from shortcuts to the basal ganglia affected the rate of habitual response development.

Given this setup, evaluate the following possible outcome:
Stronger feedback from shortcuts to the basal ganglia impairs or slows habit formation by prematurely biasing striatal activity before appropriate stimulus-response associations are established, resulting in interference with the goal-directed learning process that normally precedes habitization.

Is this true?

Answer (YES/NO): NO